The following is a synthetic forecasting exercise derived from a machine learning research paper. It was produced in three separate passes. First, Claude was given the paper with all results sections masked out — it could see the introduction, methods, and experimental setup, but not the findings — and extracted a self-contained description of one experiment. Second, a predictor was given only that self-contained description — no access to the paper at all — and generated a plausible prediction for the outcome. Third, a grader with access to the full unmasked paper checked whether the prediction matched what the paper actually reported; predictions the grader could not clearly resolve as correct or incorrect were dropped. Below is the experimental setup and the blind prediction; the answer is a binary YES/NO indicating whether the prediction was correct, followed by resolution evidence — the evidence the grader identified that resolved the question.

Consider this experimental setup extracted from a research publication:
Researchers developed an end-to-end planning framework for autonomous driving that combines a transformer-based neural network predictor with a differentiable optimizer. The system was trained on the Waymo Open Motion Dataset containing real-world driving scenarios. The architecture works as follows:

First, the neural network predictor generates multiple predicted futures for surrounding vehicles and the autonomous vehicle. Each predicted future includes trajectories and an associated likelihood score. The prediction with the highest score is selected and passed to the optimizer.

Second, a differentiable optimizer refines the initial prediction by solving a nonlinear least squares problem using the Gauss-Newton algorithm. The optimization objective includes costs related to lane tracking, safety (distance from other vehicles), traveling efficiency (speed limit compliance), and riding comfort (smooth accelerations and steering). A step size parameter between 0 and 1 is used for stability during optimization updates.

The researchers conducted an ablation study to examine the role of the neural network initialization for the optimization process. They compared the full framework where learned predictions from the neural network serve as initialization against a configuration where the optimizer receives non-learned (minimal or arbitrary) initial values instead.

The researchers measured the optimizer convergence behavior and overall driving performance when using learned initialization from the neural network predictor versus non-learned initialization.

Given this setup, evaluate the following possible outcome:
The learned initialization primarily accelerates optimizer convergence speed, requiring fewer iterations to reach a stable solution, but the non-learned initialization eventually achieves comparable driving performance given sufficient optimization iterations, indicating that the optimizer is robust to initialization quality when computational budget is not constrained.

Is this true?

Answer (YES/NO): NO